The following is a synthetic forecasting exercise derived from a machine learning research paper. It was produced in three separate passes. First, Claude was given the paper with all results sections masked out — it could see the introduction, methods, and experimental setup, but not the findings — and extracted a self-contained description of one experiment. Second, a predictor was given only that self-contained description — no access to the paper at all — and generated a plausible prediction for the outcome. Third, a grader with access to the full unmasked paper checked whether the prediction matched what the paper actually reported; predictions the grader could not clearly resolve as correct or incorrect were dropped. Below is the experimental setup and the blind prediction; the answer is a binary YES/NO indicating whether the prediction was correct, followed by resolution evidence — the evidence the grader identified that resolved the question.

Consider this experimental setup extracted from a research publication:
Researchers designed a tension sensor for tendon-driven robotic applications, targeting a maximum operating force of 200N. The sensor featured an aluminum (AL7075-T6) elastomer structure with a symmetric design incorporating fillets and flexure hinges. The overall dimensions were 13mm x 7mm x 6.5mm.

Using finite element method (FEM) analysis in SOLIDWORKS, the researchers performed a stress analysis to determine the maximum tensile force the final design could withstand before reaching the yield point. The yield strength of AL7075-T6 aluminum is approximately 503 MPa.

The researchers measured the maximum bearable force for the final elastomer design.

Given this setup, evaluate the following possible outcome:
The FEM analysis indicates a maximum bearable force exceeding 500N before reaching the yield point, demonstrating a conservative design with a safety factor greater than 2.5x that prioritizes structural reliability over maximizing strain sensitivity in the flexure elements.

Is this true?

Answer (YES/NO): NO